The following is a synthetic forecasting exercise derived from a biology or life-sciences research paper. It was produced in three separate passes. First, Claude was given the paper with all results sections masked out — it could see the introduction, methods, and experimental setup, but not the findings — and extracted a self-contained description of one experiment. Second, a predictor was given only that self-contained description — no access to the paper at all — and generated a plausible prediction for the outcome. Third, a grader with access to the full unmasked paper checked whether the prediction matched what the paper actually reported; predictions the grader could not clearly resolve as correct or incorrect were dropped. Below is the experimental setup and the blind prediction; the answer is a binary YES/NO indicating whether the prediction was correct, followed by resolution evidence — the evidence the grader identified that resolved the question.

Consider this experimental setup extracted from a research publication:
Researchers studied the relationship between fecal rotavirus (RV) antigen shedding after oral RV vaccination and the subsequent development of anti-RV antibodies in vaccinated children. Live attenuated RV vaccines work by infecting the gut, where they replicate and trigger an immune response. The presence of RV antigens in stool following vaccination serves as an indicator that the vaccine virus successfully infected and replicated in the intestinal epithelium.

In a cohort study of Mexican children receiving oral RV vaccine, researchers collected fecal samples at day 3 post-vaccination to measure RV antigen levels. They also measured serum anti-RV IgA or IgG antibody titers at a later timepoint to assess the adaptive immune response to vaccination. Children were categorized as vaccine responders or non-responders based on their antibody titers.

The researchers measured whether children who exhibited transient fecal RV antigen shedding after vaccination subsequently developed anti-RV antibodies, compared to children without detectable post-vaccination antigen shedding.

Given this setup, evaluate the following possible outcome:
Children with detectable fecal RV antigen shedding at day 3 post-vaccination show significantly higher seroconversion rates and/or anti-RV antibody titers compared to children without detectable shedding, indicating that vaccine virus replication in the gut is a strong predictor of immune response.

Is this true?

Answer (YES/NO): YES